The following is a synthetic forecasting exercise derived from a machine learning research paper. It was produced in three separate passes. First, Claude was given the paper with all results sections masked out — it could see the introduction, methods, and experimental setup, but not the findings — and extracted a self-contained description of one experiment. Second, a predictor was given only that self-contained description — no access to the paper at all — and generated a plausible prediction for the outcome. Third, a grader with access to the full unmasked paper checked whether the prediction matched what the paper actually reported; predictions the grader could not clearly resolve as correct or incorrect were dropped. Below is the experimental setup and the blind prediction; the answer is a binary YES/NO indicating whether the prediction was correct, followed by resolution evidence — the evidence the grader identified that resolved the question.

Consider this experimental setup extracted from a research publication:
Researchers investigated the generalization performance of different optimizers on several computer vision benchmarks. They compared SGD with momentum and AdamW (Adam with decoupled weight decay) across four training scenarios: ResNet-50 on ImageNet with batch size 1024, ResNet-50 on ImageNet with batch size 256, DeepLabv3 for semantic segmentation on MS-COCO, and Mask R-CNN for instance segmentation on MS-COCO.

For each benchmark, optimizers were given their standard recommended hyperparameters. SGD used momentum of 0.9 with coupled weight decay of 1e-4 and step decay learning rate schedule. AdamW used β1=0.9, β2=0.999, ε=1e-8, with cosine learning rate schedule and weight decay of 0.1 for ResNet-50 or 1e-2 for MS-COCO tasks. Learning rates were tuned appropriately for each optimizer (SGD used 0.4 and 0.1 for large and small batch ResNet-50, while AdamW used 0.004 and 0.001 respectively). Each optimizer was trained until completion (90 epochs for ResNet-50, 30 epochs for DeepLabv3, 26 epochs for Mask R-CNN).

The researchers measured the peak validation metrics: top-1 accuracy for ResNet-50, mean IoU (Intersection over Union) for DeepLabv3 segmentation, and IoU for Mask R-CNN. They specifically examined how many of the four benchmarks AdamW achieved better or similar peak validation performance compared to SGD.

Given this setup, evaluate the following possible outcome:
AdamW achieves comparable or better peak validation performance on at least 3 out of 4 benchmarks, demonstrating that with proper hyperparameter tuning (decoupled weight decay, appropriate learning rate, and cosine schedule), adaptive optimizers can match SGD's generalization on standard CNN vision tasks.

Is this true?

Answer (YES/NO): NO